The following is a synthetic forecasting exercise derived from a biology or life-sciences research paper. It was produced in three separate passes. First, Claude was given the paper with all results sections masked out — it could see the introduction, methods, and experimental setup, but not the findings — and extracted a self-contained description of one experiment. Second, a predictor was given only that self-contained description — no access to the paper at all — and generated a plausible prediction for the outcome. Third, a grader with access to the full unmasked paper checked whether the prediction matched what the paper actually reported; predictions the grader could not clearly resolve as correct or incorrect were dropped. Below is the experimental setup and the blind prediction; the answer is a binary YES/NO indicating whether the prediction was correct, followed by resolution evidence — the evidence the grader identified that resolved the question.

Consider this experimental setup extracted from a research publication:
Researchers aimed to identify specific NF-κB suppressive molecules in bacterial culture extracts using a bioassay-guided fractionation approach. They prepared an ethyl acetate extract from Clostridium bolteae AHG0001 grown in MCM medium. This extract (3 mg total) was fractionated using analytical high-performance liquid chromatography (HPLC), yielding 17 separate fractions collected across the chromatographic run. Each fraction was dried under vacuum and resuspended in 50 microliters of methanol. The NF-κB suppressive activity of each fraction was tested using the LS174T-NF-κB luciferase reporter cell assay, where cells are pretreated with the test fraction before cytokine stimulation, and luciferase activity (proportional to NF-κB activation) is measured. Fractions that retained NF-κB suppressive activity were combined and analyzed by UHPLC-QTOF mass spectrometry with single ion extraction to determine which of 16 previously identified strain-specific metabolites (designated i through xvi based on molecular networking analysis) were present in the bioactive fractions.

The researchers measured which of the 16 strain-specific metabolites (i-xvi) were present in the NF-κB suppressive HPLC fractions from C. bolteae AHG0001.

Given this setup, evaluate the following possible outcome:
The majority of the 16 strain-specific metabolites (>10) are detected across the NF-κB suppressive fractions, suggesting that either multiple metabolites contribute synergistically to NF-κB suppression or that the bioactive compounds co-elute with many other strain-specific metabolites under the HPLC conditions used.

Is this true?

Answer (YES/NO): NO